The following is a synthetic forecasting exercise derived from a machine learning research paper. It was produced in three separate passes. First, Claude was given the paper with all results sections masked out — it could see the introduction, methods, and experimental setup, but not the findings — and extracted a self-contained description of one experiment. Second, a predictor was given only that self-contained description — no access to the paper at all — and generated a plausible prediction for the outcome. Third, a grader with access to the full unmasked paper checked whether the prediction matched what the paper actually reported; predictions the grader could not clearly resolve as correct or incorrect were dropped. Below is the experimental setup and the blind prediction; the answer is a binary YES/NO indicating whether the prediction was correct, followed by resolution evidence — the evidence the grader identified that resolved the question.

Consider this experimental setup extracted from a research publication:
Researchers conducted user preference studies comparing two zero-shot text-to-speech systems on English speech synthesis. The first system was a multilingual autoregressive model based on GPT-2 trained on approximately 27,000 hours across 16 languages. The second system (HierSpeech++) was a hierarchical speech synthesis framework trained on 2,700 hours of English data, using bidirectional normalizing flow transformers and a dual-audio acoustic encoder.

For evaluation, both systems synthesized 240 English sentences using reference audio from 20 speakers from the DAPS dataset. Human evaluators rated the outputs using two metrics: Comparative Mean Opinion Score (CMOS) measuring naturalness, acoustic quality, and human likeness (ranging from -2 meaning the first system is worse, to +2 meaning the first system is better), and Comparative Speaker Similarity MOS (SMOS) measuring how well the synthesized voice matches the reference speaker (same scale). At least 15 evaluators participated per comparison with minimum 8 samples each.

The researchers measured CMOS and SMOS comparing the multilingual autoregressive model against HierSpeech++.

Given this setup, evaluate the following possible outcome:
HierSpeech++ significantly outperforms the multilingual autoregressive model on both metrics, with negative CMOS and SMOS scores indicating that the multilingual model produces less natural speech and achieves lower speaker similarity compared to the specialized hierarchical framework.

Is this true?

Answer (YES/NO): NO